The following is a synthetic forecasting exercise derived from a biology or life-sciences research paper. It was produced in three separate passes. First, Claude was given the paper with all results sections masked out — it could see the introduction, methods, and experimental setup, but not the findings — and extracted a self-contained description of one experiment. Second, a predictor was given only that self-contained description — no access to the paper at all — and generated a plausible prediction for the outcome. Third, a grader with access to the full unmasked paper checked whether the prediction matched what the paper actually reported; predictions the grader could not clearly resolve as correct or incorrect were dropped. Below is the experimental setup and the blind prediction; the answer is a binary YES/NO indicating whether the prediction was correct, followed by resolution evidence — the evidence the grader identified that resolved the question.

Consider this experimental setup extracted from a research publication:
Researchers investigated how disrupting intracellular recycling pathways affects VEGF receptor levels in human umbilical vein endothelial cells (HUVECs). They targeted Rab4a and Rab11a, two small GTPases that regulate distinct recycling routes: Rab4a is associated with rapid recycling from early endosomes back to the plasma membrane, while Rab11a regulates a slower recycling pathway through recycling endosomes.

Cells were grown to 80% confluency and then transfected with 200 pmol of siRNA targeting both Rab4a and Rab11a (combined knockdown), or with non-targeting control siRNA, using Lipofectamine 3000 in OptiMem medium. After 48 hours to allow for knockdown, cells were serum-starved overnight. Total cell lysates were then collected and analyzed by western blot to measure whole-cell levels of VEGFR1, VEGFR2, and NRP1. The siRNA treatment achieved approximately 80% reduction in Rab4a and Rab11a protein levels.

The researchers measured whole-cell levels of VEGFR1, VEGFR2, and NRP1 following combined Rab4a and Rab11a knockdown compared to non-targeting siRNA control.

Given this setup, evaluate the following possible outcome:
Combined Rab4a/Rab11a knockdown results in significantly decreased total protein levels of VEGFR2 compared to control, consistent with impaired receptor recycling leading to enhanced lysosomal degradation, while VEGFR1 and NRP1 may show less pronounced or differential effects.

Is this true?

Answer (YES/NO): NO